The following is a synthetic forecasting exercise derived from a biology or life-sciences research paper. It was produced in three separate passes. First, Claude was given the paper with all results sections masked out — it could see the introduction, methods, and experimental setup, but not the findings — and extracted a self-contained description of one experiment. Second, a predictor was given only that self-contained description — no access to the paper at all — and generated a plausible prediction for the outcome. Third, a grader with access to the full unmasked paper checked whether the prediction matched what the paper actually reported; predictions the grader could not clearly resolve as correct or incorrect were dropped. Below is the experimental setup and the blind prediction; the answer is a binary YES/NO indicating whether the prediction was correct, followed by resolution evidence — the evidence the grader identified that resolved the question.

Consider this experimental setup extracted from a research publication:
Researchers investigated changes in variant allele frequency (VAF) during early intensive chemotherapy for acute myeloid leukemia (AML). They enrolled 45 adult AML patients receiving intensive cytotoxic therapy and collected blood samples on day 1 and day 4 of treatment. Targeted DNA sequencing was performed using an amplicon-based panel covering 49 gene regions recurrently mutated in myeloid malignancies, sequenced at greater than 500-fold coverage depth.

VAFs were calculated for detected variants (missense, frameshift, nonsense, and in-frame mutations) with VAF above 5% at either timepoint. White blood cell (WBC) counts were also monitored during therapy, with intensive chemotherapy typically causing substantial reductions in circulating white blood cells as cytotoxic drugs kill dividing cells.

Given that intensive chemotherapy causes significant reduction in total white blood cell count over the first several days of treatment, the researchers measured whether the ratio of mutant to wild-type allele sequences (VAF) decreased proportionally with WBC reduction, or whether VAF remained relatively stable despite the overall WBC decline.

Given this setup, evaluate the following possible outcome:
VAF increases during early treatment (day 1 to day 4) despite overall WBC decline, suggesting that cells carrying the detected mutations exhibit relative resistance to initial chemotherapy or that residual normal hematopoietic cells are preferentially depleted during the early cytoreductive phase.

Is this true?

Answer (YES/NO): NO